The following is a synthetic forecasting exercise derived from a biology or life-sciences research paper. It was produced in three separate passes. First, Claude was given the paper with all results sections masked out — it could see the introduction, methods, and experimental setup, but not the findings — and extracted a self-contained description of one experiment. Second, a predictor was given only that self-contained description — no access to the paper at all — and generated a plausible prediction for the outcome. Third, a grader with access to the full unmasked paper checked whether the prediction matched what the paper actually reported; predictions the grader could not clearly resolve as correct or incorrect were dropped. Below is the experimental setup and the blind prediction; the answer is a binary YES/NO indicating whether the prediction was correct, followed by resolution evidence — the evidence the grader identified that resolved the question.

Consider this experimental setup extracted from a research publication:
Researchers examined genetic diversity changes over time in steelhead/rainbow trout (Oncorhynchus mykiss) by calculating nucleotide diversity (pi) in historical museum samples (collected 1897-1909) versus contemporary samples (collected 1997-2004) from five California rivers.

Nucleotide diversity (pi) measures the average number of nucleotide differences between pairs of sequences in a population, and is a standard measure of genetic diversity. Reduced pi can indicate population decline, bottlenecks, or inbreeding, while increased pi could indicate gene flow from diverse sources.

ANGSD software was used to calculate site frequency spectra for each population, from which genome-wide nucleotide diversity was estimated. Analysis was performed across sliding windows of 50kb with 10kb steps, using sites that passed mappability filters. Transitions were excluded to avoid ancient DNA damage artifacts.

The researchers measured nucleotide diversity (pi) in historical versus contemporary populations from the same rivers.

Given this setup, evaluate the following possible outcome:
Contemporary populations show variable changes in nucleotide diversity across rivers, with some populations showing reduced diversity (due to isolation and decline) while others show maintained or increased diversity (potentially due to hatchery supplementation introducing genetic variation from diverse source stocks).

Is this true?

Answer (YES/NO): NO